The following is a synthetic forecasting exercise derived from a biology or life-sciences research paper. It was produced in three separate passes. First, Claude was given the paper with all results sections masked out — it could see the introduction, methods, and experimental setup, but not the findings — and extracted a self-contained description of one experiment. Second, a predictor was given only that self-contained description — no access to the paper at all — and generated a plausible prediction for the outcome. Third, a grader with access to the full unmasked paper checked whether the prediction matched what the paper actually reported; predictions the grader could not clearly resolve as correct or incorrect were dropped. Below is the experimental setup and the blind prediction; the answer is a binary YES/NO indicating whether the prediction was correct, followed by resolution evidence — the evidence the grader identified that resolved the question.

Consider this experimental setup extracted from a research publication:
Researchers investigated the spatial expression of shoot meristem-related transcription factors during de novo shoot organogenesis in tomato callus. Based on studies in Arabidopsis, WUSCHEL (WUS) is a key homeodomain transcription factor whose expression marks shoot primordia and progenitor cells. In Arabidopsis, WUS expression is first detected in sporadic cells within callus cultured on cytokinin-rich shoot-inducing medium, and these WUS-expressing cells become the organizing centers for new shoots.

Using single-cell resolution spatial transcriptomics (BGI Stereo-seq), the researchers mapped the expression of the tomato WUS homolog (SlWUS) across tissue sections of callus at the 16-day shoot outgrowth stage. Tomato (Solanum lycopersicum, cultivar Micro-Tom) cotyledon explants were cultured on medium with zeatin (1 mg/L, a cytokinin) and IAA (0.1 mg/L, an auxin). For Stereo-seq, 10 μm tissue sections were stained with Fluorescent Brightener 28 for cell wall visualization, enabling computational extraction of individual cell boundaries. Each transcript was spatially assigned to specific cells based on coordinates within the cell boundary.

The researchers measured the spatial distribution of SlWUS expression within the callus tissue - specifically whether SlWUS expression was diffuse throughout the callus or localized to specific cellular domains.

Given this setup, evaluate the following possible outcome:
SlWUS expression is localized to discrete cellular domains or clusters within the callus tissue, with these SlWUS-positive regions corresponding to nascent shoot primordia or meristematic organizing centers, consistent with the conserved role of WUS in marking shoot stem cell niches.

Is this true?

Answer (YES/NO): YES